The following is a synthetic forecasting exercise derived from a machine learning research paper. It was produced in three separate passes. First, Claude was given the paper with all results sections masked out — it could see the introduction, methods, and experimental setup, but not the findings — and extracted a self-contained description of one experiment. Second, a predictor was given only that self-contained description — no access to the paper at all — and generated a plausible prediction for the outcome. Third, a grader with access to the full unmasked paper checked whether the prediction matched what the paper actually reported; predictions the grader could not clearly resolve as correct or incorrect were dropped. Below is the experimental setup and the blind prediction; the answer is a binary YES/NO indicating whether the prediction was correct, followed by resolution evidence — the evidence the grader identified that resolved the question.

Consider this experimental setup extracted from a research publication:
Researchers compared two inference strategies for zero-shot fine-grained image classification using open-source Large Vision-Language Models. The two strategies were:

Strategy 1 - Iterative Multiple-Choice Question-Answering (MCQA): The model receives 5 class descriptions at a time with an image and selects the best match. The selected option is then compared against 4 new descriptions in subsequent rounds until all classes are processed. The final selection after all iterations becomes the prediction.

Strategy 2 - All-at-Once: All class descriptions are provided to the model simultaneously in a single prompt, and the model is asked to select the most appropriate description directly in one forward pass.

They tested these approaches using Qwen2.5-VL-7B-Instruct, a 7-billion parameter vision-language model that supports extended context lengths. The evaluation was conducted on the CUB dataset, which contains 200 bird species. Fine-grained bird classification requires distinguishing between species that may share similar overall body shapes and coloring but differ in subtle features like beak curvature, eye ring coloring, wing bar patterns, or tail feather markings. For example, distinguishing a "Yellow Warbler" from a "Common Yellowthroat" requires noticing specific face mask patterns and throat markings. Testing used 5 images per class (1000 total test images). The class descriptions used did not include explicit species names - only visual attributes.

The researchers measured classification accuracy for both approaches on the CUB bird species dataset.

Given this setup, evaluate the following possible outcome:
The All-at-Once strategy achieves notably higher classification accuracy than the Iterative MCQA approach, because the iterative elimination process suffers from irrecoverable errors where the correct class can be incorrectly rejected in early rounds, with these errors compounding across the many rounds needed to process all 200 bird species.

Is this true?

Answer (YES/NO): NO